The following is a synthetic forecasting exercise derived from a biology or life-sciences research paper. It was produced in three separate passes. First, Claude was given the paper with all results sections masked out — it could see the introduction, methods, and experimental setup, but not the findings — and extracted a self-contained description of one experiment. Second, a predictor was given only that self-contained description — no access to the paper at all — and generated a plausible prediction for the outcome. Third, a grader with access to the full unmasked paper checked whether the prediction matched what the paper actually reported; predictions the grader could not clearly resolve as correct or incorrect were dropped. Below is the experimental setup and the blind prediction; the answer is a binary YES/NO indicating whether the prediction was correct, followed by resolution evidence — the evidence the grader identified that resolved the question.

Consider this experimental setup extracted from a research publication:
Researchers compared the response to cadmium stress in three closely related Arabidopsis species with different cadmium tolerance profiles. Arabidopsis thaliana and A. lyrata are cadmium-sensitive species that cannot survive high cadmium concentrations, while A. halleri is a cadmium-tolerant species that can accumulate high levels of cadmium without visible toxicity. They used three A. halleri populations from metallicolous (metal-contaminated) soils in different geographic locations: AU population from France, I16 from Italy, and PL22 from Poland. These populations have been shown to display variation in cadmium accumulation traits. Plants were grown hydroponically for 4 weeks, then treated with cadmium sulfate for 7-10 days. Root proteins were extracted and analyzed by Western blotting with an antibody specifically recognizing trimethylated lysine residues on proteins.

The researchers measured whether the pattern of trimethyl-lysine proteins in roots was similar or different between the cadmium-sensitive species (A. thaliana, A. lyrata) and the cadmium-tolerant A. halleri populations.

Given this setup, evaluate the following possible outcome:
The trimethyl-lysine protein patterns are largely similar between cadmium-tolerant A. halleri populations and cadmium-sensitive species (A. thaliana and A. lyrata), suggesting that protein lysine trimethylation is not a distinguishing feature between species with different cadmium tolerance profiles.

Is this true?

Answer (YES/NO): YES